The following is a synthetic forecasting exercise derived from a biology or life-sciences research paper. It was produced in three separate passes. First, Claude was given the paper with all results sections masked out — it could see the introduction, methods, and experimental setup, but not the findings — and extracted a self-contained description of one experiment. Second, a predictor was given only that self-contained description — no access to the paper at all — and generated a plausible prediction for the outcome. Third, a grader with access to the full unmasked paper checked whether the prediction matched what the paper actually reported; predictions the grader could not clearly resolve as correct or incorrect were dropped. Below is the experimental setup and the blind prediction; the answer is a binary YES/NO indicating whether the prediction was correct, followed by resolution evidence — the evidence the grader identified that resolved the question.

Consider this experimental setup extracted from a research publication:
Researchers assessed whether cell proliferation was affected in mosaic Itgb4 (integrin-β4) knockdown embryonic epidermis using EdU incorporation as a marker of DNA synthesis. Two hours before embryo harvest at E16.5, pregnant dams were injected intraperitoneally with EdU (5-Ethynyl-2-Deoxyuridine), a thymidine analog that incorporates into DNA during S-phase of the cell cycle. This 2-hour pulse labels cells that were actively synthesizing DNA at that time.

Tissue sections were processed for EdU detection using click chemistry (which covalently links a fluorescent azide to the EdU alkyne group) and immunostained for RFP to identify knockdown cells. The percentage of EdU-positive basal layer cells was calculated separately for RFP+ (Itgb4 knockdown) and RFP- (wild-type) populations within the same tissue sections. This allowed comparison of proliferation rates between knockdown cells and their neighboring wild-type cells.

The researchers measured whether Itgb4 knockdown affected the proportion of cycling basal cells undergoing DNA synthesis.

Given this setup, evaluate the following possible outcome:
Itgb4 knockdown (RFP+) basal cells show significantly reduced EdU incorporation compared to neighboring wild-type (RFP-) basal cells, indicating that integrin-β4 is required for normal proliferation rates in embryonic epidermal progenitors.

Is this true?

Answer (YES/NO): NO